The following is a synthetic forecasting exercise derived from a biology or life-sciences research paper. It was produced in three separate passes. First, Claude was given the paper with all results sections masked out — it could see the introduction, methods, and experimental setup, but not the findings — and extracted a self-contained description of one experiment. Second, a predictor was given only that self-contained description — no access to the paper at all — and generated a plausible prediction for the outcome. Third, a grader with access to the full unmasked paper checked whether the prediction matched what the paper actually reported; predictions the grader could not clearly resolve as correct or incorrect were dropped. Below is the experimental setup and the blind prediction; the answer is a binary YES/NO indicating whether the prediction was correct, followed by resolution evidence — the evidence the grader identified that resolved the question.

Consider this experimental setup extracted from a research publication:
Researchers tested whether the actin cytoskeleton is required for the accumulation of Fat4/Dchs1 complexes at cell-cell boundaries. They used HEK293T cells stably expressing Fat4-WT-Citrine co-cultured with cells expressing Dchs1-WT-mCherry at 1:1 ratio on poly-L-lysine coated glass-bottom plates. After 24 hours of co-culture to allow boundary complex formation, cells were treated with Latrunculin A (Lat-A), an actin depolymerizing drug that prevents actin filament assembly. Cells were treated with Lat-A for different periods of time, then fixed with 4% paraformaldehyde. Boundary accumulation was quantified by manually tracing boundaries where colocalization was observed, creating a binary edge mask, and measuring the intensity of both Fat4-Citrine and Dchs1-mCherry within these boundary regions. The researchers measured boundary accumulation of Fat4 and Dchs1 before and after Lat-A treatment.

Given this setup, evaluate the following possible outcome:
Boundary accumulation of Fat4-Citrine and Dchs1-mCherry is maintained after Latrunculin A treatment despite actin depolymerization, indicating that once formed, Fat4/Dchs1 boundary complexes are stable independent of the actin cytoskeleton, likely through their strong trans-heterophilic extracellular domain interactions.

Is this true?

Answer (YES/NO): NO